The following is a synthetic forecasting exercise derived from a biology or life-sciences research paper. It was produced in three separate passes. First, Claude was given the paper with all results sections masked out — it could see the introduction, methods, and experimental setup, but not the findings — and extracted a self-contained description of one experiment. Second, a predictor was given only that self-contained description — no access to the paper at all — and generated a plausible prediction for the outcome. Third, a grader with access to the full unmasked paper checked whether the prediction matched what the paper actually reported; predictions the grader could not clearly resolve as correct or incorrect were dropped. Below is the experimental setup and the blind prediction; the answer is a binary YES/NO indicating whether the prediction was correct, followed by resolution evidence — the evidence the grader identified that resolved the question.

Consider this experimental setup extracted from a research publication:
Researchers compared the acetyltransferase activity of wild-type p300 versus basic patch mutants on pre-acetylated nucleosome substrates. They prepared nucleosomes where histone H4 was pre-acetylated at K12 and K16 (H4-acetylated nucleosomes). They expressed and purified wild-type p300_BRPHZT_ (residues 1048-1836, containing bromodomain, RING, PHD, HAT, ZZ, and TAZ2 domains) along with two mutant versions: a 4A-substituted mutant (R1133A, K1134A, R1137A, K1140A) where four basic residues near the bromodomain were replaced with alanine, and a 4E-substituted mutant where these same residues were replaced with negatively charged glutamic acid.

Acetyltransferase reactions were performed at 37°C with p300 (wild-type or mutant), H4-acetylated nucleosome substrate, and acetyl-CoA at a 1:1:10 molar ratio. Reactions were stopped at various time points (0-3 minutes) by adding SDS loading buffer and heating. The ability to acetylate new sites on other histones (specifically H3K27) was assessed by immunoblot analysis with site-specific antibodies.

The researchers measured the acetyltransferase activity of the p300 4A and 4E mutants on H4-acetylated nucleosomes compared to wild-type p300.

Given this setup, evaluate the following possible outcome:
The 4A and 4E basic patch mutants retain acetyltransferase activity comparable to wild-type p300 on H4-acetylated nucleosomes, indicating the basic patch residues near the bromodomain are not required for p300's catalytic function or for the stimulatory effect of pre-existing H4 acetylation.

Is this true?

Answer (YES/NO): NO